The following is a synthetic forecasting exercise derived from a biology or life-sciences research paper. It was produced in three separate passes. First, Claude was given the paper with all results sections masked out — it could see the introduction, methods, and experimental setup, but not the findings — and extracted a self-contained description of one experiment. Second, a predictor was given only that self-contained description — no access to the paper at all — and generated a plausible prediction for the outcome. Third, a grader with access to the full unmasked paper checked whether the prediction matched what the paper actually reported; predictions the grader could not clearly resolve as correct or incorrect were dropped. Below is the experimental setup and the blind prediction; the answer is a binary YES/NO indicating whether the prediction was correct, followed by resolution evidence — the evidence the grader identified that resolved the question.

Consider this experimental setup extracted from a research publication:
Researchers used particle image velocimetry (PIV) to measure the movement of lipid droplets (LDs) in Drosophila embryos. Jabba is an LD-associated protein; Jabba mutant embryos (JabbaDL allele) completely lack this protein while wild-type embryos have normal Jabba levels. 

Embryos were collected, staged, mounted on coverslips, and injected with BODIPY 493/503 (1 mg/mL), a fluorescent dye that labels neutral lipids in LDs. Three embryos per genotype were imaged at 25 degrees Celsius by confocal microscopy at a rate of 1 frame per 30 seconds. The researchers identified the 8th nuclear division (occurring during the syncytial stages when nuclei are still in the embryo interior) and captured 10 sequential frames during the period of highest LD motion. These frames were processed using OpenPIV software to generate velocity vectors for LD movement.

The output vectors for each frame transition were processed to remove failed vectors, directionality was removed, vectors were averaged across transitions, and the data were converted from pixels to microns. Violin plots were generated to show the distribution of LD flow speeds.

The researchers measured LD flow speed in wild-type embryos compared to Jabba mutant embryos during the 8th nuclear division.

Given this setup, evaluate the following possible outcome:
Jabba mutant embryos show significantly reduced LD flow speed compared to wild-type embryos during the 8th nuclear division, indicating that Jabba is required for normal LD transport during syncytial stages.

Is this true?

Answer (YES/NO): YES